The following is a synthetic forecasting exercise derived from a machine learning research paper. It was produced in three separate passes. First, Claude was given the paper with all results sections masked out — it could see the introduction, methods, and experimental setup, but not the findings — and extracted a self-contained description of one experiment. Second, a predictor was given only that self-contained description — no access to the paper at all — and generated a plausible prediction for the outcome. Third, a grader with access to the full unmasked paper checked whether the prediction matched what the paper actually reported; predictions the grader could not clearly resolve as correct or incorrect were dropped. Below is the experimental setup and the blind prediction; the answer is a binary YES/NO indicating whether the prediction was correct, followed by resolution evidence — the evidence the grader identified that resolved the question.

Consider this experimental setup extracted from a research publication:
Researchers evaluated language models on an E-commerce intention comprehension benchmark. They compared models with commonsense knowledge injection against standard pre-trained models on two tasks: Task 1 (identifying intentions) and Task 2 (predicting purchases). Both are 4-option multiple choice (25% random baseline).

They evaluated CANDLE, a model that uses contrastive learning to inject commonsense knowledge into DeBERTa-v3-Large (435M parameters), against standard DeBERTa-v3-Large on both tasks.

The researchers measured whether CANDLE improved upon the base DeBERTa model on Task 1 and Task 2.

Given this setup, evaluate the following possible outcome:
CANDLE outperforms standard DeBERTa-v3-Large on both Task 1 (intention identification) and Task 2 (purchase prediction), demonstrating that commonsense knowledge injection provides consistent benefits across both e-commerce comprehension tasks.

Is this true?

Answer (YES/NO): YES